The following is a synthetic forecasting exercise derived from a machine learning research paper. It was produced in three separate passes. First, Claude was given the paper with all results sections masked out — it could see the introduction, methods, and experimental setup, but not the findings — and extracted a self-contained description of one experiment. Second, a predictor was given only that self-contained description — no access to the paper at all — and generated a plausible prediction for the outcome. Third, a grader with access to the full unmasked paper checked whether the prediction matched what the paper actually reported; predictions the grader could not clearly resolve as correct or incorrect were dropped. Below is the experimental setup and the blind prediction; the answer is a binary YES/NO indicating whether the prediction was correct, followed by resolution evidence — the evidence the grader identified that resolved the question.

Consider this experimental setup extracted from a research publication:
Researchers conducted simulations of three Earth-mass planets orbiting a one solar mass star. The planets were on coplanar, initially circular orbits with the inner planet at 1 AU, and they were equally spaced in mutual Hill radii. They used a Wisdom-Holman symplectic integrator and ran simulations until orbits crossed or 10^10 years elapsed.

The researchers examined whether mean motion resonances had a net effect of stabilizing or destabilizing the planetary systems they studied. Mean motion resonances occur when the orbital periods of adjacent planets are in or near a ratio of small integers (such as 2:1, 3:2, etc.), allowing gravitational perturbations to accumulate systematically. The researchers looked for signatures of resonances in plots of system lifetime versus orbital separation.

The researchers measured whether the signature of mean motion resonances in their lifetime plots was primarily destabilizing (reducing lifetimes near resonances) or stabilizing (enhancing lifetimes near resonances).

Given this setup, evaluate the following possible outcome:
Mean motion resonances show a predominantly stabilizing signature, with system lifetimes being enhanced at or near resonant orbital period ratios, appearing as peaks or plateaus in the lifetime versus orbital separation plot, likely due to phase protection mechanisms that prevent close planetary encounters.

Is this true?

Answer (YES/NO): NO